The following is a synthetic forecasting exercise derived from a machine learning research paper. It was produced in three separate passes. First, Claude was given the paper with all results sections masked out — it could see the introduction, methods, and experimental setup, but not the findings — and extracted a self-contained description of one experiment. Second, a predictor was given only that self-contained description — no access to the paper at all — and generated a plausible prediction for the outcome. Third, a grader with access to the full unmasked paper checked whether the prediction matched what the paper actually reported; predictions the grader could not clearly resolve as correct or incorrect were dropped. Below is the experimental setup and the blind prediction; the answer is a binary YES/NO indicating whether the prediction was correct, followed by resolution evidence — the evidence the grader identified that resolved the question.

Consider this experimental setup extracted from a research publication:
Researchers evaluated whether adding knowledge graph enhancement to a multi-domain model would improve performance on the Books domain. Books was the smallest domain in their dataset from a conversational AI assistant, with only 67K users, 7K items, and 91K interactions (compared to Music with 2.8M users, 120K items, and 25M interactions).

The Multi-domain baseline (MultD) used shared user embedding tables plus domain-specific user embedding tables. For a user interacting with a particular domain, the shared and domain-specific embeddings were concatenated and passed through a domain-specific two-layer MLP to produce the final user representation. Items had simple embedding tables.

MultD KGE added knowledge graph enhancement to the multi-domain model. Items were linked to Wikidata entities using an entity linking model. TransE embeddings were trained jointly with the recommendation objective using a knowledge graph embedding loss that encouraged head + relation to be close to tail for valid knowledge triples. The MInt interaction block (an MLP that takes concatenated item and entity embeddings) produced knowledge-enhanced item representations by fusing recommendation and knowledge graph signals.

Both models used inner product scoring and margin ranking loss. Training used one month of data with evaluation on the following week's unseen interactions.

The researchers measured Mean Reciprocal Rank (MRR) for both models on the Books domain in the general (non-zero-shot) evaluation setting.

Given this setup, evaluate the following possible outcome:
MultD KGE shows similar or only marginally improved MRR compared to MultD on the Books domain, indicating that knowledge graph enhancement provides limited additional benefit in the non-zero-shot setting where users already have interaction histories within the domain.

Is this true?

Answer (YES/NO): YES